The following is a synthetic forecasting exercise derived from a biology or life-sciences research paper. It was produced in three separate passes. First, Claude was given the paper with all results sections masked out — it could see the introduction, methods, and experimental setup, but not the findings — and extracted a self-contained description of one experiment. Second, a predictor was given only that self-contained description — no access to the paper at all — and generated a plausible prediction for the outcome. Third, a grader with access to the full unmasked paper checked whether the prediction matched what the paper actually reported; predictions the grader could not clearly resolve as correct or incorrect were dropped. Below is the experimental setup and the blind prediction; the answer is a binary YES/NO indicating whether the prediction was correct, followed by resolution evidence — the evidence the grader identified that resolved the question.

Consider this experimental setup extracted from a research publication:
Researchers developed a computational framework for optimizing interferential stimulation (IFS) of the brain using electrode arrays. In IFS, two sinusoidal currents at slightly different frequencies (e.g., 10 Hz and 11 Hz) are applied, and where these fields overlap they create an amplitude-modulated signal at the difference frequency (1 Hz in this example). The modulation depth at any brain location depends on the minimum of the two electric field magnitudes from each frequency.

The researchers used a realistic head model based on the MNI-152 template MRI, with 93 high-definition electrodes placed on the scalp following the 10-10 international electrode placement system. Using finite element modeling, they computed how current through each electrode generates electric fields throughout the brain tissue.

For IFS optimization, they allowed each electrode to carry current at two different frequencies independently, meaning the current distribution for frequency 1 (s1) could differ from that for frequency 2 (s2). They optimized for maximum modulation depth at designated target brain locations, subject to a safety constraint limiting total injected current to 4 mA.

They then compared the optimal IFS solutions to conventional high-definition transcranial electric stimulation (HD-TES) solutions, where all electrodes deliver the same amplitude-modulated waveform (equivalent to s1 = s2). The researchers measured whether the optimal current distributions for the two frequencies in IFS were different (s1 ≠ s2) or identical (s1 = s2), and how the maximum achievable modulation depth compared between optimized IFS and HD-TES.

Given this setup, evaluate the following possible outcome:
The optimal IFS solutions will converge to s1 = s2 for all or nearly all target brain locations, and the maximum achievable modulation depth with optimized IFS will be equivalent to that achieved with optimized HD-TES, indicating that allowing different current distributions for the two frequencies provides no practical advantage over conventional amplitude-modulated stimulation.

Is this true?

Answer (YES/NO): NO